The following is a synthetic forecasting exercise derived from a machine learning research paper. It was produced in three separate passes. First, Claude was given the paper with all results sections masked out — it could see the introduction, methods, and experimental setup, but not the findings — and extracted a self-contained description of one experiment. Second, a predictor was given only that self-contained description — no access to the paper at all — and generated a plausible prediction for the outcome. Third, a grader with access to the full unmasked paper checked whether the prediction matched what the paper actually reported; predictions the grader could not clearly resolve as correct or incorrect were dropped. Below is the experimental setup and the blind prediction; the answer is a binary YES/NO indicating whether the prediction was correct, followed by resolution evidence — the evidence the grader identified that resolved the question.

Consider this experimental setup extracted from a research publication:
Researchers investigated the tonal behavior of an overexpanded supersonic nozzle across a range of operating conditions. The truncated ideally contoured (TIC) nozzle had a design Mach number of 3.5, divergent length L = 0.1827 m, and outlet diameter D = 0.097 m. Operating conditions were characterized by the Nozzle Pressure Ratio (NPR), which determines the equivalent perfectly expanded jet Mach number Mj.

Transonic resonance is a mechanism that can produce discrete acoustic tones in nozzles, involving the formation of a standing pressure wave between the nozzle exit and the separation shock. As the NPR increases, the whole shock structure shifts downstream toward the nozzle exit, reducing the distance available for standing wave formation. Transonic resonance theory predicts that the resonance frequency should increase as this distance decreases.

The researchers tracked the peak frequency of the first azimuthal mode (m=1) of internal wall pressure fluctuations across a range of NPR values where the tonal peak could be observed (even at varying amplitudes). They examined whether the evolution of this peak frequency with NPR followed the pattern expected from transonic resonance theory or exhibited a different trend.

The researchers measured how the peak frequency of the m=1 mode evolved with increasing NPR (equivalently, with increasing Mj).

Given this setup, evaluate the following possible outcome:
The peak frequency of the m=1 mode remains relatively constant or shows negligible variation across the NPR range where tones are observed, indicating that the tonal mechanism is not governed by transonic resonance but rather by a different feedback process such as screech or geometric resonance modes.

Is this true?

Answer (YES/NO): NO